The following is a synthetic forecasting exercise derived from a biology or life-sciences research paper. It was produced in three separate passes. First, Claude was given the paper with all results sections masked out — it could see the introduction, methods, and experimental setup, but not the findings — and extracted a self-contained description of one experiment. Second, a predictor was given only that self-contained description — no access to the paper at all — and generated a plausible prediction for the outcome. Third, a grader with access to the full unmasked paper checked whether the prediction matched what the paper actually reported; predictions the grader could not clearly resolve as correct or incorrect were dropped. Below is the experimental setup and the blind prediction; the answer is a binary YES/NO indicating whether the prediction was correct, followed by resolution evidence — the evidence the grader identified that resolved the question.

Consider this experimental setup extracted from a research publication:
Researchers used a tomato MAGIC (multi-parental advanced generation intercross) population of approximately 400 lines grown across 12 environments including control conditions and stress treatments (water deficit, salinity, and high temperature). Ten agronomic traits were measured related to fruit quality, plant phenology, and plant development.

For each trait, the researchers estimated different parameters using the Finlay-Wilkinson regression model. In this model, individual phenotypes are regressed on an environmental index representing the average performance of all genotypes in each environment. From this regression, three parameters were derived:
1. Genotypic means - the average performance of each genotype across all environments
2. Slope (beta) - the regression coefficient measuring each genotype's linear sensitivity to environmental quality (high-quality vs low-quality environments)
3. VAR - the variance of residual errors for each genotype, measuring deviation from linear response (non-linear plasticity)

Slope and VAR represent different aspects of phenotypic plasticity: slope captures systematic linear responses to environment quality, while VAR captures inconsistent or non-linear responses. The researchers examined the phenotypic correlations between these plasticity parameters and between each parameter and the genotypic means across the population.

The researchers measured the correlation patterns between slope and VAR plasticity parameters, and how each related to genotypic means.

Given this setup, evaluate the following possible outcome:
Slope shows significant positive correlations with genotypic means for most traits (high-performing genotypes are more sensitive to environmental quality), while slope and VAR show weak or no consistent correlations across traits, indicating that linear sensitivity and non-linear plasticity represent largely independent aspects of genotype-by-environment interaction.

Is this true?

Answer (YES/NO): YES